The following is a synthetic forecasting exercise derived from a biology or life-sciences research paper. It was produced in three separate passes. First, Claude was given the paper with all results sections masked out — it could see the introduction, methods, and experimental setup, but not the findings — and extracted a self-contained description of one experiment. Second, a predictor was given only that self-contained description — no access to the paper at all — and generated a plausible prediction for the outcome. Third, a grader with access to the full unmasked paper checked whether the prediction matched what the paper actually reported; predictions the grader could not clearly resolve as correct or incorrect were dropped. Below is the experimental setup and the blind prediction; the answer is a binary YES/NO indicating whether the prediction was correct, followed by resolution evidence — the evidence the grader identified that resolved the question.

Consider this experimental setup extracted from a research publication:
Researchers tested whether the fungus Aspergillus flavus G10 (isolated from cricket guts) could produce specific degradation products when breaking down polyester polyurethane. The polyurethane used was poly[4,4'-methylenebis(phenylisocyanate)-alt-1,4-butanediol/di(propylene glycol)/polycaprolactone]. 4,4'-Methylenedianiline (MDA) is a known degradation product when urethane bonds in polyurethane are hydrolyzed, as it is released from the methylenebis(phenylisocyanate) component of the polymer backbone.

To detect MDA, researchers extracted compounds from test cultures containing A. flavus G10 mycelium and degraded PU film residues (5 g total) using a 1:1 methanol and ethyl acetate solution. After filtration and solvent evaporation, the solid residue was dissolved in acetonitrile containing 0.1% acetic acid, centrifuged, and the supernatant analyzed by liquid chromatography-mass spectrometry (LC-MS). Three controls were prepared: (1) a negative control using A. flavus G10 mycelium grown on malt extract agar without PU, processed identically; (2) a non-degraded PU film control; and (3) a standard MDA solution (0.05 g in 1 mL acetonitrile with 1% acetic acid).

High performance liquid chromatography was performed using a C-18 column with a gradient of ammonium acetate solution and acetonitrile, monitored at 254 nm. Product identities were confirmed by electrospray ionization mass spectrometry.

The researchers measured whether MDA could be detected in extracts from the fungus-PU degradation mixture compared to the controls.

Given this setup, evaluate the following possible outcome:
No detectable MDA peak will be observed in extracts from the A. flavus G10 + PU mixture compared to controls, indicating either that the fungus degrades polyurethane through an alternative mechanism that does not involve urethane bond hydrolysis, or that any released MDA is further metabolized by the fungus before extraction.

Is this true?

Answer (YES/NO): NO